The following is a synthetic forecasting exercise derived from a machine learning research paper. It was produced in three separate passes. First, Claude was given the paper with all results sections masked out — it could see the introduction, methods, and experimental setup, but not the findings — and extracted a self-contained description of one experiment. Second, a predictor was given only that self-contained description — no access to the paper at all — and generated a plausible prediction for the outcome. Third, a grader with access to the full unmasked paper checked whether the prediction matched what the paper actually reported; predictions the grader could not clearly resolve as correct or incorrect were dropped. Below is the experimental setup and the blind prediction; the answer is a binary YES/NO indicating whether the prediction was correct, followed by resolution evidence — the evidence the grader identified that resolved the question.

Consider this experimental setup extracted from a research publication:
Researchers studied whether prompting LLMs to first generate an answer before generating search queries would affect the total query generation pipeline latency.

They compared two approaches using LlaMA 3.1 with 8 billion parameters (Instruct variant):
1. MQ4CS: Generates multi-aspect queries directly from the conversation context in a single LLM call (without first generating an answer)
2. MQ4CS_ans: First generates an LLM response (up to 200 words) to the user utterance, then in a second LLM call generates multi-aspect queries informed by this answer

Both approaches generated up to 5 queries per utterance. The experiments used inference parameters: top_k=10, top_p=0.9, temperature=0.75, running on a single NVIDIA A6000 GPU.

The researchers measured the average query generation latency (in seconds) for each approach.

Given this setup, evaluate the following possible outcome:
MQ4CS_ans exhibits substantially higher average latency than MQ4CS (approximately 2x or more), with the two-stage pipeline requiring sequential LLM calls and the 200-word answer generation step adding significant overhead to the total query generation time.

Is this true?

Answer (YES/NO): YES